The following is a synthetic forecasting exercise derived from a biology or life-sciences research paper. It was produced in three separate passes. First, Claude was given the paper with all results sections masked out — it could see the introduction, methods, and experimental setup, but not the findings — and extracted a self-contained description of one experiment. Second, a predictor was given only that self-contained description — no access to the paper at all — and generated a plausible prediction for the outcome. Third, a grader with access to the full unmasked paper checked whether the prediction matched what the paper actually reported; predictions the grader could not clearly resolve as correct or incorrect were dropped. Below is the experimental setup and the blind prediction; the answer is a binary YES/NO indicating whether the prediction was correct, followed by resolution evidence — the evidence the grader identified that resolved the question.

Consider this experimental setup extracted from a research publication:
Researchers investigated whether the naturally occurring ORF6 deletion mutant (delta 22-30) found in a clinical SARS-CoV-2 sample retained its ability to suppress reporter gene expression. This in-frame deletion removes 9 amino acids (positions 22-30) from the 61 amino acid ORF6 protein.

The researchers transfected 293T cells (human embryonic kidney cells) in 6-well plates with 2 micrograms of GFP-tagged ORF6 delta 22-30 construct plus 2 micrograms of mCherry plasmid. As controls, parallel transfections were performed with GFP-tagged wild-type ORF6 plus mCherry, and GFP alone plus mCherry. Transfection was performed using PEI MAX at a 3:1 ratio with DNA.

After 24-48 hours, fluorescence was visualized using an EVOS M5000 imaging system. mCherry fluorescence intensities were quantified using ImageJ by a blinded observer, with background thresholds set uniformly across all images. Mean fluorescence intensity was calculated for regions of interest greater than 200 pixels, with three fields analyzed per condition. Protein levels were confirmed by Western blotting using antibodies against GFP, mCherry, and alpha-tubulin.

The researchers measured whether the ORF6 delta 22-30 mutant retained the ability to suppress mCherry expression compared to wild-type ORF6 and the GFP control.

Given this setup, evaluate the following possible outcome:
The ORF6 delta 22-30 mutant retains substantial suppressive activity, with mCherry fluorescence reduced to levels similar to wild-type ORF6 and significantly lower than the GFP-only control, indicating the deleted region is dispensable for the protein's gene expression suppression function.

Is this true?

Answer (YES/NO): YES